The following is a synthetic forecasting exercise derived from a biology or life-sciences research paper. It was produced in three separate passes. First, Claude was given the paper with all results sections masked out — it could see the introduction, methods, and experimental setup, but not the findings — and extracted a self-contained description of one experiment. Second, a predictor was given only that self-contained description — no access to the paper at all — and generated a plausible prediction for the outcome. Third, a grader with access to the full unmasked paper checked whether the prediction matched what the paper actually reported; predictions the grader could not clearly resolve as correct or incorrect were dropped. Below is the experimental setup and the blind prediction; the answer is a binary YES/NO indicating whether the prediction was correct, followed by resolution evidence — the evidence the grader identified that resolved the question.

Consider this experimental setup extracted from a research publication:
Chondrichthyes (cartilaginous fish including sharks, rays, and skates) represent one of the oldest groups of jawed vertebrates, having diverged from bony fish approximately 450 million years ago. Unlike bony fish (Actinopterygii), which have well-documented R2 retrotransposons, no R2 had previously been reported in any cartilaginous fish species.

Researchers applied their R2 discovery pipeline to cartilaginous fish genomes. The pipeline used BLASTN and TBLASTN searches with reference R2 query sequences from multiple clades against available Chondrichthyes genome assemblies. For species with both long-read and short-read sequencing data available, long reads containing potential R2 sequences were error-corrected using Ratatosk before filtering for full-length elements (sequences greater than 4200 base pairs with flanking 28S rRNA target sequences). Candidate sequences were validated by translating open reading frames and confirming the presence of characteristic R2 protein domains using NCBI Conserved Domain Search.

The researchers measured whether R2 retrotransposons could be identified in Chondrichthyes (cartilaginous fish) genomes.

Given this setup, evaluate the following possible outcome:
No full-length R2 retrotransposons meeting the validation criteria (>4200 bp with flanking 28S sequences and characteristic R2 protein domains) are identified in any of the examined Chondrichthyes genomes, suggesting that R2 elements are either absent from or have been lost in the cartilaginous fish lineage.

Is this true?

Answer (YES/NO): NO